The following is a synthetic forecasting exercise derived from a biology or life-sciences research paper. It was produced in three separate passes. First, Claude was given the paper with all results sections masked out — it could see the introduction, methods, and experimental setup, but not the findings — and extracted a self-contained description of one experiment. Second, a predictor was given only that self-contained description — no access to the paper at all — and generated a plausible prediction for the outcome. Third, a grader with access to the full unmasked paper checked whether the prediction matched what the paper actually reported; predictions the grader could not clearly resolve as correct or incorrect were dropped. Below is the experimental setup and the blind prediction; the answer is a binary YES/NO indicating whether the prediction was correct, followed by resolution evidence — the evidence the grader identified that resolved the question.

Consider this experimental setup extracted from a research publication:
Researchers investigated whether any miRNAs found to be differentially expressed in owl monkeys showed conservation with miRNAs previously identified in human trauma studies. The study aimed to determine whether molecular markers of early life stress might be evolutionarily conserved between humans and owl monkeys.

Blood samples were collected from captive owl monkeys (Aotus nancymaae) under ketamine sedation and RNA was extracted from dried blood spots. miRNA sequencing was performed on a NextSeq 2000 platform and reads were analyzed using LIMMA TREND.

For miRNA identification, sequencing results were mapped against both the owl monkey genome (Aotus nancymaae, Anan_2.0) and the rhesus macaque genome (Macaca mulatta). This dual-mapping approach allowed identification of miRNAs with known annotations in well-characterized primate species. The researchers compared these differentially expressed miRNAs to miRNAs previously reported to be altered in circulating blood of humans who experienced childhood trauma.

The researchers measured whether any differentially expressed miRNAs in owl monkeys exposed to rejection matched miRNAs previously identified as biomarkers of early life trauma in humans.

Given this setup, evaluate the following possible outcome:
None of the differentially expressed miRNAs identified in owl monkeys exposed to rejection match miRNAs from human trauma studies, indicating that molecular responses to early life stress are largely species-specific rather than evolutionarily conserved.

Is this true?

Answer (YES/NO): NO